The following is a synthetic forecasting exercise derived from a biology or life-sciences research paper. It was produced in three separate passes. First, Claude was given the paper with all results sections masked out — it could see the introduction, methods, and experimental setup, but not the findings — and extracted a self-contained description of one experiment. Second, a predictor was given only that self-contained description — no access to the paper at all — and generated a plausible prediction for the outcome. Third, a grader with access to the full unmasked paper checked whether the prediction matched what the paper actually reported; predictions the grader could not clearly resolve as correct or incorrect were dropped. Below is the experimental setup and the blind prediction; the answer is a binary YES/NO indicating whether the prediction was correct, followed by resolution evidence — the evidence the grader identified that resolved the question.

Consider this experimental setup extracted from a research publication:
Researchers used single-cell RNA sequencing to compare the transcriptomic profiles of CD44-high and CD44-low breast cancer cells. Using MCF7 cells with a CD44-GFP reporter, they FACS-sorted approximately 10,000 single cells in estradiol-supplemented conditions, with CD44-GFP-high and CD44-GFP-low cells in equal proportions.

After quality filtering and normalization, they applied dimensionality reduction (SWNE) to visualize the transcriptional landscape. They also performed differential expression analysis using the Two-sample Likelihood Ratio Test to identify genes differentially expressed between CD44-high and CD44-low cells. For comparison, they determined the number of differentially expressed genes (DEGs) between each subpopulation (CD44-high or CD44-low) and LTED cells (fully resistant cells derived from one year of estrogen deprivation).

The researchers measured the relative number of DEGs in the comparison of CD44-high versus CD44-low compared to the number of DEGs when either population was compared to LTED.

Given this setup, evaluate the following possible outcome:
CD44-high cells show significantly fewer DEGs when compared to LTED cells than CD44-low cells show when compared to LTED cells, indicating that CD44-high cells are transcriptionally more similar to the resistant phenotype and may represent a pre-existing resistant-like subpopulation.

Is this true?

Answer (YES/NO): NO